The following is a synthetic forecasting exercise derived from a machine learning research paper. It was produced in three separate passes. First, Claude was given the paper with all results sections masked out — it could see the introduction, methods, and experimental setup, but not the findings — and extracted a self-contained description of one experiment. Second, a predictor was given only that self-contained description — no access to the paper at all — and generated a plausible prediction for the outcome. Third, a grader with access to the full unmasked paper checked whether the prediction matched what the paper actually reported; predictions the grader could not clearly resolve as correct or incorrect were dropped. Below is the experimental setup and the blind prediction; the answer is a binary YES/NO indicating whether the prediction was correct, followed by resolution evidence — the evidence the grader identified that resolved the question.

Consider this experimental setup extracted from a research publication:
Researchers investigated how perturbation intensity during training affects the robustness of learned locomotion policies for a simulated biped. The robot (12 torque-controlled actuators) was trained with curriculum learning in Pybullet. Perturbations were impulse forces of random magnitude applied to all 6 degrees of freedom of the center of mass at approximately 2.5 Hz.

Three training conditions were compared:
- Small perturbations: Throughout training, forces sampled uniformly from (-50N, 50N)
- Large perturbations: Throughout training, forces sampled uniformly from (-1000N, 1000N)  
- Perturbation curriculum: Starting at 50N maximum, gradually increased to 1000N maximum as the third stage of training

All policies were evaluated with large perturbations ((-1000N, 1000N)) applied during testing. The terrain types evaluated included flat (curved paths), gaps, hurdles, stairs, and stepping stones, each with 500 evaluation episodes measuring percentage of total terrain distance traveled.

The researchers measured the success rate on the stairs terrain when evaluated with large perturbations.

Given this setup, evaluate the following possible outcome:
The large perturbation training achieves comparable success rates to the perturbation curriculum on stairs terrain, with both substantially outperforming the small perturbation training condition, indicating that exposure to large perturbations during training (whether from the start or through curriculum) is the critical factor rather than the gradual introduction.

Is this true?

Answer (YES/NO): NO